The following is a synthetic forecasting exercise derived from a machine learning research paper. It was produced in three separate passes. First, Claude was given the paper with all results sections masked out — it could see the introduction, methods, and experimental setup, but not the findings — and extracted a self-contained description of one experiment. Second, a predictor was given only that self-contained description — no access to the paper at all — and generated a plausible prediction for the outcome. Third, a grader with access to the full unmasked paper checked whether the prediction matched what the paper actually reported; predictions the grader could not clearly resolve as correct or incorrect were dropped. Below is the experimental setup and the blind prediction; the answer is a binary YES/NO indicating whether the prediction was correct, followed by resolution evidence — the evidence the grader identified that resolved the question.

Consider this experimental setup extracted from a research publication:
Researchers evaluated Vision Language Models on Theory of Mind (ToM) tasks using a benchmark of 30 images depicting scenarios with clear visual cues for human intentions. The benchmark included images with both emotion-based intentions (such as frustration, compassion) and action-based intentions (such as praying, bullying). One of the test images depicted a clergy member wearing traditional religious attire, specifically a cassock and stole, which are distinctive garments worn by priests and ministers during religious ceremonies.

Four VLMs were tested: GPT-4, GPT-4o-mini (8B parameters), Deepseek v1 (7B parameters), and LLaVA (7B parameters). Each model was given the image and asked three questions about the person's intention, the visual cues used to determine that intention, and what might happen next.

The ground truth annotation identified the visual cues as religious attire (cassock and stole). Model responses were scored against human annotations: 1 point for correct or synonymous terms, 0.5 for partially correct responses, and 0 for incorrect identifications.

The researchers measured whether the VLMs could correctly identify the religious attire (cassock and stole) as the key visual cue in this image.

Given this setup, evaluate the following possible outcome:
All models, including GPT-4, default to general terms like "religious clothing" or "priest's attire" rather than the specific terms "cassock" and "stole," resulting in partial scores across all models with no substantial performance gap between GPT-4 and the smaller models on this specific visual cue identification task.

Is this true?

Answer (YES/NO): NO